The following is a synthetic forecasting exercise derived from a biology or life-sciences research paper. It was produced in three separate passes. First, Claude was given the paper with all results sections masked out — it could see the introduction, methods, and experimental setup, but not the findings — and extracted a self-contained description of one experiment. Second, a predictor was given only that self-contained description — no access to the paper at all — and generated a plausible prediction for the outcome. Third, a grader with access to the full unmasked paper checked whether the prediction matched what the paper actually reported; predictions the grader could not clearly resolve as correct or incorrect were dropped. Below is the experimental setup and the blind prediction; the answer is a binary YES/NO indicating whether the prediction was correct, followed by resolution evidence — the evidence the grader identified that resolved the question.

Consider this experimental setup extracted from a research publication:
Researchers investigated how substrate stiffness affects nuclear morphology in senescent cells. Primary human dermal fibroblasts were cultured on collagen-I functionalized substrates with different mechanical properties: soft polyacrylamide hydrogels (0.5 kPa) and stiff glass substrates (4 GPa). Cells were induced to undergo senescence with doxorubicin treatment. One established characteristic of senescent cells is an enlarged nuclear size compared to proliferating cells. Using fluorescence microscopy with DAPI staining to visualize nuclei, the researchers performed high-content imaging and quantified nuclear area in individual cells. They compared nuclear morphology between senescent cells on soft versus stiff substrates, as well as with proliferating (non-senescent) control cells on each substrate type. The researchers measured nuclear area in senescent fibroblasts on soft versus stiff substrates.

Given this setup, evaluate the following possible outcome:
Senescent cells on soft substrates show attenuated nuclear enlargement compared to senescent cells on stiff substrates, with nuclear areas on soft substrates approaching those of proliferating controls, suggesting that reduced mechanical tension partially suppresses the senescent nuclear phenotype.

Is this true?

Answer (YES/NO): NO